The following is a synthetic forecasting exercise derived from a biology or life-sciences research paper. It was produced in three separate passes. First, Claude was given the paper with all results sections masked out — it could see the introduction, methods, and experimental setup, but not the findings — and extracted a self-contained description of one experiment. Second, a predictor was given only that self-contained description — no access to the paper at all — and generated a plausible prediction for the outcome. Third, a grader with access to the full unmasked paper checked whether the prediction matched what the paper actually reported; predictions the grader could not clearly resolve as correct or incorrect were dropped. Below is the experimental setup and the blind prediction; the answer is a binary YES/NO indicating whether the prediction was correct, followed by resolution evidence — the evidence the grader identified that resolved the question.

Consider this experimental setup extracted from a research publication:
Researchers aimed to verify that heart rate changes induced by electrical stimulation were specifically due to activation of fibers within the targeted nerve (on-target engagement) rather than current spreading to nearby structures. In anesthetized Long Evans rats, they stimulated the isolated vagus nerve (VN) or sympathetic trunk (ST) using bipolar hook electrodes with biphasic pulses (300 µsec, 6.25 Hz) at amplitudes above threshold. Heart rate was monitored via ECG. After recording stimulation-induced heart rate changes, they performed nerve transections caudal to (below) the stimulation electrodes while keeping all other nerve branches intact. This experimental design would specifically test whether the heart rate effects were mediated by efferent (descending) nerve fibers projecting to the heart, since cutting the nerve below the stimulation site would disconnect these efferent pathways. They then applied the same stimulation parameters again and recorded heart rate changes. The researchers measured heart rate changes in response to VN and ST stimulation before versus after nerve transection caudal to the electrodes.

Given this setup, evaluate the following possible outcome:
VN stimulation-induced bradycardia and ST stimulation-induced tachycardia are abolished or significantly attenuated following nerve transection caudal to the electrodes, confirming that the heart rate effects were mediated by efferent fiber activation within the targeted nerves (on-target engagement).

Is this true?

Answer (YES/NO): YES